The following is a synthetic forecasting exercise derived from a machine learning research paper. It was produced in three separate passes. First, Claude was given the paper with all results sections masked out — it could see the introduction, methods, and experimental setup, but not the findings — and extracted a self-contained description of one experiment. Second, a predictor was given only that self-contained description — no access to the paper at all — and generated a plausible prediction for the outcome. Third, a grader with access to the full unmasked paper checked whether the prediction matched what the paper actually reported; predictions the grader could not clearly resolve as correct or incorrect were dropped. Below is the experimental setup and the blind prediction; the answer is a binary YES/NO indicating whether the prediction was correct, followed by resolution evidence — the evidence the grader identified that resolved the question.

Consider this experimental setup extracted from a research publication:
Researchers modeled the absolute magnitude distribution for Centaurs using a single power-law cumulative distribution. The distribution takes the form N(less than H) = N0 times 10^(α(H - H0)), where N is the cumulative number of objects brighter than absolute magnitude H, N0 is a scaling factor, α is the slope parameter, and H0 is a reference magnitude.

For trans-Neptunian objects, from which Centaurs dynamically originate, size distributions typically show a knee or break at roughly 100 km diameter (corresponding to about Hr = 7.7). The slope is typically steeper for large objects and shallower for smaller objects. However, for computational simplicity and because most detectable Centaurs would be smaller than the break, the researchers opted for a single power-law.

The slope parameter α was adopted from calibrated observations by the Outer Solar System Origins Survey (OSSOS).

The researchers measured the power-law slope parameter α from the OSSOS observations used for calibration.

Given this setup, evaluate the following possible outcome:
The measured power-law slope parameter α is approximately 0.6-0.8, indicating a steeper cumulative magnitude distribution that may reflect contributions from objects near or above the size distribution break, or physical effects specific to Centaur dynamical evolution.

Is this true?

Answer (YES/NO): NO